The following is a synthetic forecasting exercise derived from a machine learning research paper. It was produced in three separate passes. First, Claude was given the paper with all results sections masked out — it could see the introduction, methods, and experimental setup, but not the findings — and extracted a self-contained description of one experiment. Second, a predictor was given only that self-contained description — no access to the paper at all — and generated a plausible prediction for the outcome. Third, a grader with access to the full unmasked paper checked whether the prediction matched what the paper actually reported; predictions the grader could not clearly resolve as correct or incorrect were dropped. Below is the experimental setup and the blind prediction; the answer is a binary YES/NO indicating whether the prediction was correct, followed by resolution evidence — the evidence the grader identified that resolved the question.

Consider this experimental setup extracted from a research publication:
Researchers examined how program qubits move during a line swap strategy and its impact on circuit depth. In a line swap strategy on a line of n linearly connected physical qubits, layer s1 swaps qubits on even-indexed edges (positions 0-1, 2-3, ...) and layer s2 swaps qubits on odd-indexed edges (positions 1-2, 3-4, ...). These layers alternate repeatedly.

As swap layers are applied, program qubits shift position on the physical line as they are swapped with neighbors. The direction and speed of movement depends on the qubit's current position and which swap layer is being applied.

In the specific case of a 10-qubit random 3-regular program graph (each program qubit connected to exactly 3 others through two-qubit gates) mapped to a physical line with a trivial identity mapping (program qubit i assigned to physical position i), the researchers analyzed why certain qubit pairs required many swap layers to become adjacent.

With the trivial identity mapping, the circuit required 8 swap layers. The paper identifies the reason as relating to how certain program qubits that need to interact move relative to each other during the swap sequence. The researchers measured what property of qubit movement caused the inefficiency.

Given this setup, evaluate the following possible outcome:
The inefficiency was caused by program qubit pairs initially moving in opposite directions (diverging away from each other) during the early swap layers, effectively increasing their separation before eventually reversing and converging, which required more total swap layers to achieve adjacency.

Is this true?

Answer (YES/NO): NO